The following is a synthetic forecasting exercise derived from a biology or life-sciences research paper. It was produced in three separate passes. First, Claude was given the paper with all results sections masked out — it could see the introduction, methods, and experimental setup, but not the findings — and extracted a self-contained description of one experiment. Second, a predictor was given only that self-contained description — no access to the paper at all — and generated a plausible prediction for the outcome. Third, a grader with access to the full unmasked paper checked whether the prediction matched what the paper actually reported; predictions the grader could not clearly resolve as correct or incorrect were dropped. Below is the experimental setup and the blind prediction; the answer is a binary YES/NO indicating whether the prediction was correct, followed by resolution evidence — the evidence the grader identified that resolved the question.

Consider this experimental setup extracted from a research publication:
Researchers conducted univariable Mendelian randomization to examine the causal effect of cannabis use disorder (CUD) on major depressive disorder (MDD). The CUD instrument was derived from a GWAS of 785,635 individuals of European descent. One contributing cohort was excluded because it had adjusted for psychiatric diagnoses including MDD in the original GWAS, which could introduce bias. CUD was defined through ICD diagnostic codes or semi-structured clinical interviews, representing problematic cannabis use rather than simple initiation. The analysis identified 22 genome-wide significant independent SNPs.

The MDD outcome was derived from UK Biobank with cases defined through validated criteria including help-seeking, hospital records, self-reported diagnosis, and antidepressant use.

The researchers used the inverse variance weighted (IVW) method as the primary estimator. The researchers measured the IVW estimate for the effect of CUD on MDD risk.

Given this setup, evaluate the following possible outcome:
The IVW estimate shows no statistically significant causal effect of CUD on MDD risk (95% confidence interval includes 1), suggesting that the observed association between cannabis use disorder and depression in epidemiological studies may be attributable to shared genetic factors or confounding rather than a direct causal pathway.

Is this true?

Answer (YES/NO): NO